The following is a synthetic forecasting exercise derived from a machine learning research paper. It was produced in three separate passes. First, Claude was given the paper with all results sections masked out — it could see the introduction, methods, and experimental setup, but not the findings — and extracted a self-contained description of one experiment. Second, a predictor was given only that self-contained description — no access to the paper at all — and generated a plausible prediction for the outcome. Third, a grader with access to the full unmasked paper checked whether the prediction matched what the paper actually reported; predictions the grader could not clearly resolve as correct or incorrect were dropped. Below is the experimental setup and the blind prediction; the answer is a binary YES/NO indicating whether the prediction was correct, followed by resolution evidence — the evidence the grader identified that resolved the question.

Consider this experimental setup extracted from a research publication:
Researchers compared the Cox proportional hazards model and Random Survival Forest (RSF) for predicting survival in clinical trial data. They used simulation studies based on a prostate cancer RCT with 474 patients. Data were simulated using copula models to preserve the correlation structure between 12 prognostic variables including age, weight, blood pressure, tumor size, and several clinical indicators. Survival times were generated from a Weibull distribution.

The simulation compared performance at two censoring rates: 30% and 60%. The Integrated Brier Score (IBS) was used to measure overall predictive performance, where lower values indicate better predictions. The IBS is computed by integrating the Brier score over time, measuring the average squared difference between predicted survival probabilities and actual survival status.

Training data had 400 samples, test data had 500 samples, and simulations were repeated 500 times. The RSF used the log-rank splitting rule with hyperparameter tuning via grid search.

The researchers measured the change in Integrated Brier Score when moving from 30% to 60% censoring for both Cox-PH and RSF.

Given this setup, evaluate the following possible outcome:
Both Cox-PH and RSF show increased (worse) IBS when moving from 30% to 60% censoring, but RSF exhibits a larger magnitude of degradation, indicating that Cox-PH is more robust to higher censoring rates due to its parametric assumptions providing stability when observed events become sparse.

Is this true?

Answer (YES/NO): YES